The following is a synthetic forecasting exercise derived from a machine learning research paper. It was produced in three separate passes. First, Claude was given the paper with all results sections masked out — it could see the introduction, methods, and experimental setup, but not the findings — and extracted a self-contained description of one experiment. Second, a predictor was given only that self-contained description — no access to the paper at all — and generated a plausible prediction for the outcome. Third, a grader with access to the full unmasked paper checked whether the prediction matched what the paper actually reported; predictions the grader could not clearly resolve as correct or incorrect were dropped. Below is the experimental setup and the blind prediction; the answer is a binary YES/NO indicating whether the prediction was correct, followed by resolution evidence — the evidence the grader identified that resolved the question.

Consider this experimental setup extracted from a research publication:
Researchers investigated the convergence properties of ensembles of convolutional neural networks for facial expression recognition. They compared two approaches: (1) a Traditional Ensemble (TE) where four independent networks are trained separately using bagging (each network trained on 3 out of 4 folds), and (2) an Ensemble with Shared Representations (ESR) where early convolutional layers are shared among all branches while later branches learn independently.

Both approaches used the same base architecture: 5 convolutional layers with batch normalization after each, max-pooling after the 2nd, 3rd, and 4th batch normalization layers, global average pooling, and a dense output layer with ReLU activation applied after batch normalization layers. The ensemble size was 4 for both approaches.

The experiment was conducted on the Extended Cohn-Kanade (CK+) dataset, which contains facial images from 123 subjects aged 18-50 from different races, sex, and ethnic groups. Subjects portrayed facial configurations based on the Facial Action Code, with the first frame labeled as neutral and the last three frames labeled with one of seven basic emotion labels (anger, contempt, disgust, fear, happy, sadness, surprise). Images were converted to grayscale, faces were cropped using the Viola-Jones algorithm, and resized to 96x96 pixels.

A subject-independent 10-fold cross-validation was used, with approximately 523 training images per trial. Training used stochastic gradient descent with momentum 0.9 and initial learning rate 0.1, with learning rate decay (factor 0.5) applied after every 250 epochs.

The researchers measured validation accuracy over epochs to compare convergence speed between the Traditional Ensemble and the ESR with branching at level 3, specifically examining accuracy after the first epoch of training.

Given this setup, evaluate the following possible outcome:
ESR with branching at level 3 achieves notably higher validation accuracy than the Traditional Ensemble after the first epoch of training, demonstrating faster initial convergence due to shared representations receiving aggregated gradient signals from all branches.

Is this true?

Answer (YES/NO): YES